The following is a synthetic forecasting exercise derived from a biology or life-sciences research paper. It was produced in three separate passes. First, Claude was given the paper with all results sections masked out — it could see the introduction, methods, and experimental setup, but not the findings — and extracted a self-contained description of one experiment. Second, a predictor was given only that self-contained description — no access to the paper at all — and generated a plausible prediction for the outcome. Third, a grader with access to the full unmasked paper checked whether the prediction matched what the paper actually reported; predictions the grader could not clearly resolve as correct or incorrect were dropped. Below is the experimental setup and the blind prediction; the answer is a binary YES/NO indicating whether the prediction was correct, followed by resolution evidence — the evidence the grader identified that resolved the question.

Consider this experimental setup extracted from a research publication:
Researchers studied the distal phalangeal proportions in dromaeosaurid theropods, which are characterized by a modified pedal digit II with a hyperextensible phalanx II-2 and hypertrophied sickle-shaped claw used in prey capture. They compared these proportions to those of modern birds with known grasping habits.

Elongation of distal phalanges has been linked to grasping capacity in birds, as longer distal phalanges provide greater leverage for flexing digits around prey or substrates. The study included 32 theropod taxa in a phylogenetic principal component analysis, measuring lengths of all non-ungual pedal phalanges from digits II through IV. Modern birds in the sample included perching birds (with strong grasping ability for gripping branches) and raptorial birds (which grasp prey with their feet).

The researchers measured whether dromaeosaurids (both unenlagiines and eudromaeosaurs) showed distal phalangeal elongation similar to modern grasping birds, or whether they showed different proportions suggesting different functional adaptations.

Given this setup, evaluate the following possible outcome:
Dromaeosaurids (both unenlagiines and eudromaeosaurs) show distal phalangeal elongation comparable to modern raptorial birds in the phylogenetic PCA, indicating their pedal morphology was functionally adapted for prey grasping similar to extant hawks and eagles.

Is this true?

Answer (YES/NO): NO